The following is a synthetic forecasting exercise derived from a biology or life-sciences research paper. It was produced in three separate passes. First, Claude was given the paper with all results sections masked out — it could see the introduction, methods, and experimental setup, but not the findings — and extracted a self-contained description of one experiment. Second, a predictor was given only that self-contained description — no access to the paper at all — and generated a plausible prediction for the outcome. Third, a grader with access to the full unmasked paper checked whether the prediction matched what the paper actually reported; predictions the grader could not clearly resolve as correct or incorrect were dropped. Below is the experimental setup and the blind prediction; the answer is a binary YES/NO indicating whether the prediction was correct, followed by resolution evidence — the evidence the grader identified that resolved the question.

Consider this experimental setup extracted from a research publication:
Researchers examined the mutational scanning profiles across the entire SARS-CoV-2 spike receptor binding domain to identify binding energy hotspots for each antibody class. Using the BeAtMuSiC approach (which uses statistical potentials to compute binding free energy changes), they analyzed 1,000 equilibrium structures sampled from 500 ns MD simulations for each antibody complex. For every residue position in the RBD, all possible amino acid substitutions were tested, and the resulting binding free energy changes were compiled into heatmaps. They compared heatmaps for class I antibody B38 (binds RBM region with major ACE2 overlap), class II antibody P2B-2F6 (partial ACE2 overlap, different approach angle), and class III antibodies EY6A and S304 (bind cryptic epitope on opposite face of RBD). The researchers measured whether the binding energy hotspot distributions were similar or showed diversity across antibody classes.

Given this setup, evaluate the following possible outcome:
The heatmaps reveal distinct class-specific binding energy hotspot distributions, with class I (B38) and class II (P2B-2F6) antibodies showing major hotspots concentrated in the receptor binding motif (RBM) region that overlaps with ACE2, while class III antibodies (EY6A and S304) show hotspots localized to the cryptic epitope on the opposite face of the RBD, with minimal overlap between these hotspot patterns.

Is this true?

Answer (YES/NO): YES